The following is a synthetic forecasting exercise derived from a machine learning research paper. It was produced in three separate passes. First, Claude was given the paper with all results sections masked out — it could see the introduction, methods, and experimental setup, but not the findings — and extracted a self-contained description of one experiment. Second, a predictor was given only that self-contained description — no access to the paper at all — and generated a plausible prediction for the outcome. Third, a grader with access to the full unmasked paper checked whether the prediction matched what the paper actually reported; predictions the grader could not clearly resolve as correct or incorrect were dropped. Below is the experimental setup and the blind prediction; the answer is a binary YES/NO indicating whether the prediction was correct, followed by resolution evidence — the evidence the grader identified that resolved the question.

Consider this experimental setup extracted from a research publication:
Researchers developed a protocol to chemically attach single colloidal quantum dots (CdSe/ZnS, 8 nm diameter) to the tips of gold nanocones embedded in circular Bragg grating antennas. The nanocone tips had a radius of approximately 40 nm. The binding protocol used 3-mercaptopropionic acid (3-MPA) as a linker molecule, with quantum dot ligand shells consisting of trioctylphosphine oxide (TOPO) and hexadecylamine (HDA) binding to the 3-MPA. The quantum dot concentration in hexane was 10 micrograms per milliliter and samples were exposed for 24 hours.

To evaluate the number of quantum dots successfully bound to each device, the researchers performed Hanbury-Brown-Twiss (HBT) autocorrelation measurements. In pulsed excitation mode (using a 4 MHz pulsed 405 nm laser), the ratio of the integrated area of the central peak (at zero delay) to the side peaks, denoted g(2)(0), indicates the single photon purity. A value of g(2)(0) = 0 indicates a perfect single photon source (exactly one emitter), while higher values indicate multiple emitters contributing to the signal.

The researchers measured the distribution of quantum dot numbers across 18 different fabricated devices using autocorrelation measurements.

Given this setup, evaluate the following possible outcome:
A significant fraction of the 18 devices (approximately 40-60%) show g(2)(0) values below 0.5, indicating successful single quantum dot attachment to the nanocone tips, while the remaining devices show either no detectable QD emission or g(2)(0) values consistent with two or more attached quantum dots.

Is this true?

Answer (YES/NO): NO